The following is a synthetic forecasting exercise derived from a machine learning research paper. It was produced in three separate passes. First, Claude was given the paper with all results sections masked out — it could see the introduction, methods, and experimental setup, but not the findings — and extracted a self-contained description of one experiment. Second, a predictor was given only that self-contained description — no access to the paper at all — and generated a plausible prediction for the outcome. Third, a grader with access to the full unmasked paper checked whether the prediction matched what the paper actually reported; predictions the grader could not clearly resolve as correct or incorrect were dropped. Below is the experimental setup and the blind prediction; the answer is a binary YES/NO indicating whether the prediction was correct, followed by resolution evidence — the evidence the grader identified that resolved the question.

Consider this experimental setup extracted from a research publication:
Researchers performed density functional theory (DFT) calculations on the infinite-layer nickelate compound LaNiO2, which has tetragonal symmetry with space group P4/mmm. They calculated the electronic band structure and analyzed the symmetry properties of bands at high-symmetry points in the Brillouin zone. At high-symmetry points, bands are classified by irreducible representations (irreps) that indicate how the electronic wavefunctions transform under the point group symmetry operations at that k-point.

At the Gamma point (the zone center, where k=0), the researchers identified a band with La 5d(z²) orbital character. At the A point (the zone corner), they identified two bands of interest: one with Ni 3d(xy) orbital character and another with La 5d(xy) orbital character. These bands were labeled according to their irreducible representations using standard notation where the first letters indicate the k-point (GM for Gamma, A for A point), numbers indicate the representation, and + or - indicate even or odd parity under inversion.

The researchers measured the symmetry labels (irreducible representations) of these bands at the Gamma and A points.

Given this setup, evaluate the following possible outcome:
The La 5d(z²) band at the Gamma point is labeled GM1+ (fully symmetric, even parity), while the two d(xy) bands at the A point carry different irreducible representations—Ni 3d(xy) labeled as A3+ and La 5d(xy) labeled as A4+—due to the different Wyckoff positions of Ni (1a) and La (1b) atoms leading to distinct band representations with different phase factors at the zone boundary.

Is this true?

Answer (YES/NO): NO